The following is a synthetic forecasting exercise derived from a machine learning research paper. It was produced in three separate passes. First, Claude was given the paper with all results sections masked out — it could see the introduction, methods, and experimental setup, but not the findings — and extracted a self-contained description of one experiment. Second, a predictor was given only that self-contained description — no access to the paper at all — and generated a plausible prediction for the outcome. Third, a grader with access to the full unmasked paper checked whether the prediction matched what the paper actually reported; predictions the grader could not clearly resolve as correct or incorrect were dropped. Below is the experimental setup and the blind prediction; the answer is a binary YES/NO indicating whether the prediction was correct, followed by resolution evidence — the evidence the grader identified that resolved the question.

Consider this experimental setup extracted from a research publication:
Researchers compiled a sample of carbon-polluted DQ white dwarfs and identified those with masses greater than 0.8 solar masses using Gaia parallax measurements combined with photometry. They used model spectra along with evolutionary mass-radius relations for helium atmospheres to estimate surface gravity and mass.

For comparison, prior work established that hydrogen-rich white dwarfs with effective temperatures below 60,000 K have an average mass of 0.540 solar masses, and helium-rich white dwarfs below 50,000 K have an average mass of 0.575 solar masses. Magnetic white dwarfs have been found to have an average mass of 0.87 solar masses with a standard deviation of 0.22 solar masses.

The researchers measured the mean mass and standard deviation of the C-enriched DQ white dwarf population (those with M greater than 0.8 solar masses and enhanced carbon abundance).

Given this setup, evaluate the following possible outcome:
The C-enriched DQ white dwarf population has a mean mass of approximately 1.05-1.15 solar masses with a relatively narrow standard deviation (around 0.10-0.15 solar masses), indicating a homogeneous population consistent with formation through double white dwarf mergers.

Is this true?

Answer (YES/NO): NO